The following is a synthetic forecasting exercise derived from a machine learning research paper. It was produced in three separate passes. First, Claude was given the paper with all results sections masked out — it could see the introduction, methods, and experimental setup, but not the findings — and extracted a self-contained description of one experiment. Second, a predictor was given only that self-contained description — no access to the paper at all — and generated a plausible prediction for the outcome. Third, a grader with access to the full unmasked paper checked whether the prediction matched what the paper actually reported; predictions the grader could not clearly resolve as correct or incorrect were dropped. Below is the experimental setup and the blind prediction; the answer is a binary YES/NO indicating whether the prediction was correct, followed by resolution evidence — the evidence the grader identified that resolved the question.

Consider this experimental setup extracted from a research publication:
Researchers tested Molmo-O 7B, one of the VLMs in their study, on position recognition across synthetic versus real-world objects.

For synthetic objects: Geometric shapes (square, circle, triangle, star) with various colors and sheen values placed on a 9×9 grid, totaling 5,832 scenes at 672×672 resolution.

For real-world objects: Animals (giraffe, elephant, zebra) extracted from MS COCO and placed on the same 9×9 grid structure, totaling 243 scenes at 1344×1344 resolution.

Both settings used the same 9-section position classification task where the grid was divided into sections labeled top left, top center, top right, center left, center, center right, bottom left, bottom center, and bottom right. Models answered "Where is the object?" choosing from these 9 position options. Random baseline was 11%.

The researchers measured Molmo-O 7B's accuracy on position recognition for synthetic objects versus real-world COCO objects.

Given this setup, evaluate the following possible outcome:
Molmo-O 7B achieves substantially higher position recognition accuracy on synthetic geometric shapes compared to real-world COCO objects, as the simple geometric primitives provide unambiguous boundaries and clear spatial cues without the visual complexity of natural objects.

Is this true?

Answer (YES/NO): NO